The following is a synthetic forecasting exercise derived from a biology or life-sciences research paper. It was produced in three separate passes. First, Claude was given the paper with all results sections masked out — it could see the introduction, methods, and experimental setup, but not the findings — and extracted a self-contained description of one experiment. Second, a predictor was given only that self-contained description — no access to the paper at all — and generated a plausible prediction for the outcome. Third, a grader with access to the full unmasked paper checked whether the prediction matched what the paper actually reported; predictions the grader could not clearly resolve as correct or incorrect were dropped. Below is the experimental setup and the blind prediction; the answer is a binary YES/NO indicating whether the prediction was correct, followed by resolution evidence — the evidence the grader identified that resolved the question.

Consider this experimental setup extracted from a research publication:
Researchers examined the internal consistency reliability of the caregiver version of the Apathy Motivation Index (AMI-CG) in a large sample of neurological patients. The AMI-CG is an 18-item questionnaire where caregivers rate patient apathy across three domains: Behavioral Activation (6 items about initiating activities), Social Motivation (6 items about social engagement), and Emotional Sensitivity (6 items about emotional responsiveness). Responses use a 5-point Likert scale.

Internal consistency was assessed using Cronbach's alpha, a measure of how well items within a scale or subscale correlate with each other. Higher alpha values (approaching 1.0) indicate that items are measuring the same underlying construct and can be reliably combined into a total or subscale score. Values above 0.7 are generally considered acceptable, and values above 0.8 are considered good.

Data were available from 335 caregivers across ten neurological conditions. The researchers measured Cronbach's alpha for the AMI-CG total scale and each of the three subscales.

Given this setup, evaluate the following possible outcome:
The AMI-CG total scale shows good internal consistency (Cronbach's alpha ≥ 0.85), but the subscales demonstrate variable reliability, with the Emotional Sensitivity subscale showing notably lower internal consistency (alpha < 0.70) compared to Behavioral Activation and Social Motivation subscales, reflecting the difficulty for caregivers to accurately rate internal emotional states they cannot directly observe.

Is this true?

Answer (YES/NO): NO